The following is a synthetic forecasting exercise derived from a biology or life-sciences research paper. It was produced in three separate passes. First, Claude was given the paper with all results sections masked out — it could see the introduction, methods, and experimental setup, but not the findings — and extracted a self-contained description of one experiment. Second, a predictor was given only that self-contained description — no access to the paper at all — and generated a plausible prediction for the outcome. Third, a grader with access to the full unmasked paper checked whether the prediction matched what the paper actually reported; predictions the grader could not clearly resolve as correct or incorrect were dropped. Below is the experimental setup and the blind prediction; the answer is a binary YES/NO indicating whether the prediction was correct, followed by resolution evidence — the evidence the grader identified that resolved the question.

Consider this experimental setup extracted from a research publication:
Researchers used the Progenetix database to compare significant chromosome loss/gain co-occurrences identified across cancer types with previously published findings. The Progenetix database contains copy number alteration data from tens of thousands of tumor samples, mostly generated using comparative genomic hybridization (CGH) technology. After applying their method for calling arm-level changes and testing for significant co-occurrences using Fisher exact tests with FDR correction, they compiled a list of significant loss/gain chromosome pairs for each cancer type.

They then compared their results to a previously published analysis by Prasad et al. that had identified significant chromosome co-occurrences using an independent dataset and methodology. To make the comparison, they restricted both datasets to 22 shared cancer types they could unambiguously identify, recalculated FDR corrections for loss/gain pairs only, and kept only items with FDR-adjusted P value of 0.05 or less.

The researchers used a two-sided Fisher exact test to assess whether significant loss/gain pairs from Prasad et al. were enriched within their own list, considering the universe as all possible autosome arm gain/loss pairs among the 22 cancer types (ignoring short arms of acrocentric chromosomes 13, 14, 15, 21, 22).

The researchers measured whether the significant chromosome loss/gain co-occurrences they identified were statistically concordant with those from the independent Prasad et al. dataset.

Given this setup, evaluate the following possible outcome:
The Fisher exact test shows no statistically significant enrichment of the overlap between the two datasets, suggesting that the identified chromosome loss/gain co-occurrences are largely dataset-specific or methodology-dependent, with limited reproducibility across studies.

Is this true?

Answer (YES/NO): NO